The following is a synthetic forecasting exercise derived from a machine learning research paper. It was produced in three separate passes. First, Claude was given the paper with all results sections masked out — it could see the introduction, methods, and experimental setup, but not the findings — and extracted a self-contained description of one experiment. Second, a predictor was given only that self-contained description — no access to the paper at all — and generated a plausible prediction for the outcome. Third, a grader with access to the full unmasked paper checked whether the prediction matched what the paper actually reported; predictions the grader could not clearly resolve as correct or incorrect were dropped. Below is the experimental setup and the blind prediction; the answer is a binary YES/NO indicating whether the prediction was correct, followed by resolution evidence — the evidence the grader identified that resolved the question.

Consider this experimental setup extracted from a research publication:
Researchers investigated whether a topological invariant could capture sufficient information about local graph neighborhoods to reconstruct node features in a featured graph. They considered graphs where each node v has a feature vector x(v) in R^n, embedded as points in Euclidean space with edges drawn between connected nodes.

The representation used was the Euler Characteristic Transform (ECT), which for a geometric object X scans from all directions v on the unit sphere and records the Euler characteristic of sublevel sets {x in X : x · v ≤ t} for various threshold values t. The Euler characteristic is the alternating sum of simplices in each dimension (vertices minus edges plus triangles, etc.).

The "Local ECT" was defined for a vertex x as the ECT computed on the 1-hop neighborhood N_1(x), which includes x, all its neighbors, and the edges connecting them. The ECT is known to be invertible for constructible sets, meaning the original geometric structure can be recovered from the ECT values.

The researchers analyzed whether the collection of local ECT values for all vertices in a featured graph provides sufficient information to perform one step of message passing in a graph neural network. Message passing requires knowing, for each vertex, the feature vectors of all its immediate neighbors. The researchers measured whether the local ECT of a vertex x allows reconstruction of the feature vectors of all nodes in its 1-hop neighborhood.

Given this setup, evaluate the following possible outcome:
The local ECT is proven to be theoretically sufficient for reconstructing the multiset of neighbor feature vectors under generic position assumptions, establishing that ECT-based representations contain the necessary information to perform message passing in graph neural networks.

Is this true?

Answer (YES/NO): YES